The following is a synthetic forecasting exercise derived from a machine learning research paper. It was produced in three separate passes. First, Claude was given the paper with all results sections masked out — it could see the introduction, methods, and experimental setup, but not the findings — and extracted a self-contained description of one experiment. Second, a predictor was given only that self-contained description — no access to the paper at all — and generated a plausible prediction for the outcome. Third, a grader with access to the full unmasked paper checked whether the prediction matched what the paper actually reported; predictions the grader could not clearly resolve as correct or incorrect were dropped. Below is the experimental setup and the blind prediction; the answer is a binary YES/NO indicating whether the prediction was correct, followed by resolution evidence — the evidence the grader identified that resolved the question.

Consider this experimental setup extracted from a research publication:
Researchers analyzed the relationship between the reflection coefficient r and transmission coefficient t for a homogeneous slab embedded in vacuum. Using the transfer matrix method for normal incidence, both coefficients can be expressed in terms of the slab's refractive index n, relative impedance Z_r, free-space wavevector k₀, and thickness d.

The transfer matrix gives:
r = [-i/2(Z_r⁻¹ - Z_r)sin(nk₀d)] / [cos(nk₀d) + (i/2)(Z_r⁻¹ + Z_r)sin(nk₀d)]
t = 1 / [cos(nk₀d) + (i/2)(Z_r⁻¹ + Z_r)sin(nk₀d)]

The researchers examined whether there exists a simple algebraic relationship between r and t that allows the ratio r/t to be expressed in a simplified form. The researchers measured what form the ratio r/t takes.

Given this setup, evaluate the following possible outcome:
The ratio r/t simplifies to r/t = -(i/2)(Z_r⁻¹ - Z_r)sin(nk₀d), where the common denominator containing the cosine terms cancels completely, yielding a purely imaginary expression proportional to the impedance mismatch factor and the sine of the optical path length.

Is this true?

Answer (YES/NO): YES